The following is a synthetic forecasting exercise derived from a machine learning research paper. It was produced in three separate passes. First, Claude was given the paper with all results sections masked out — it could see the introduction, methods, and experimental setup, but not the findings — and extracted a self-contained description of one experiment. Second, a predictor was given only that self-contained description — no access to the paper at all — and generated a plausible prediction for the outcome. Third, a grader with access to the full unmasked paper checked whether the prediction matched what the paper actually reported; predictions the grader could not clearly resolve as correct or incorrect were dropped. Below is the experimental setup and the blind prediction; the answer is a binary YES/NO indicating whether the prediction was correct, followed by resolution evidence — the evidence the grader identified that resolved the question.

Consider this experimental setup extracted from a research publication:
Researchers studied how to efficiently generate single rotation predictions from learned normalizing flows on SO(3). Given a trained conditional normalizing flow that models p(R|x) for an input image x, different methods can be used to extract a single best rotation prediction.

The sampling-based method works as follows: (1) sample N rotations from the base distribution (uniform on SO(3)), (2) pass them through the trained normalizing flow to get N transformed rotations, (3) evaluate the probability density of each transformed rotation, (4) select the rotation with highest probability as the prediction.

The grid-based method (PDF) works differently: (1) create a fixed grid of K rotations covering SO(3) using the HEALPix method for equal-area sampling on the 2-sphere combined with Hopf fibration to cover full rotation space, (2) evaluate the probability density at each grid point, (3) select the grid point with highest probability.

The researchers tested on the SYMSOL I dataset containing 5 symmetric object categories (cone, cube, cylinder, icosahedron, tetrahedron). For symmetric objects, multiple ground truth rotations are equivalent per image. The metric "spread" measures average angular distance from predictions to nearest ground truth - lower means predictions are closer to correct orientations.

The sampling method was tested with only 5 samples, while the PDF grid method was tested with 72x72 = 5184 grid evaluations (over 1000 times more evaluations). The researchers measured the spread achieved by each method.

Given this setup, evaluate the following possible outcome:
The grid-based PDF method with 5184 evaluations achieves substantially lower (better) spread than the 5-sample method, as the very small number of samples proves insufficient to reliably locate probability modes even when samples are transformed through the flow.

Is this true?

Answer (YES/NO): NO